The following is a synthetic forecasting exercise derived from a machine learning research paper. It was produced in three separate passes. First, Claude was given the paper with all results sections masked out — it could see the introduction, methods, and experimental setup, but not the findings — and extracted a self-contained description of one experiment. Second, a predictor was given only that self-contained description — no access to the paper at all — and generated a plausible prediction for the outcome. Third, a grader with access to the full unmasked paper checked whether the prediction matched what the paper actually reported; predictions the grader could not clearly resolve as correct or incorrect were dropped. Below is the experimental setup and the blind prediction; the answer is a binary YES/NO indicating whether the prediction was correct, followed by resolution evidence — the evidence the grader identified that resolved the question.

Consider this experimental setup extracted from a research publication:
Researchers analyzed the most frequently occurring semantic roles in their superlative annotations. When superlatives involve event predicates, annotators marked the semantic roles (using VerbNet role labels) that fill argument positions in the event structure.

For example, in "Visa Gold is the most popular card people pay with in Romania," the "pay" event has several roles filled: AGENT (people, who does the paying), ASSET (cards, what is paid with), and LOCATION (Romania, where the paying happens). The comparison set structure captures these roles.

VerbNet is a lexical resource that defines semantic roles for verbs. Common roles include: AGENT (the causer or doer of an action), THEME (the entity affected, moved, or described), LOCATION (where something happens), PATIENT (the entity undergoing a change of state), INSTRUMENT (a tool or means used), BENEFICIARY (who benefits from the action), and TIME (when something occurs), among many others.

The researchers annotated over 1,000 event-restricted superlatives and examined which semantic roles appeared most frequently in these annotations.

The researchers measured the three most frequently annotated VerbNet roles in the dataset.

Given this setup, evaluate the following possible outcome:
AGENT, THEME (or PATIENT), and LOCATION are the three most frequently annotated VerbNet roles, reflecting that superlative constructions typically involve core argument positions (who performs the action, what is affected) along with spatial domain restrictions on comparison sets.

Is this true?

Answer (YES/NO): YES